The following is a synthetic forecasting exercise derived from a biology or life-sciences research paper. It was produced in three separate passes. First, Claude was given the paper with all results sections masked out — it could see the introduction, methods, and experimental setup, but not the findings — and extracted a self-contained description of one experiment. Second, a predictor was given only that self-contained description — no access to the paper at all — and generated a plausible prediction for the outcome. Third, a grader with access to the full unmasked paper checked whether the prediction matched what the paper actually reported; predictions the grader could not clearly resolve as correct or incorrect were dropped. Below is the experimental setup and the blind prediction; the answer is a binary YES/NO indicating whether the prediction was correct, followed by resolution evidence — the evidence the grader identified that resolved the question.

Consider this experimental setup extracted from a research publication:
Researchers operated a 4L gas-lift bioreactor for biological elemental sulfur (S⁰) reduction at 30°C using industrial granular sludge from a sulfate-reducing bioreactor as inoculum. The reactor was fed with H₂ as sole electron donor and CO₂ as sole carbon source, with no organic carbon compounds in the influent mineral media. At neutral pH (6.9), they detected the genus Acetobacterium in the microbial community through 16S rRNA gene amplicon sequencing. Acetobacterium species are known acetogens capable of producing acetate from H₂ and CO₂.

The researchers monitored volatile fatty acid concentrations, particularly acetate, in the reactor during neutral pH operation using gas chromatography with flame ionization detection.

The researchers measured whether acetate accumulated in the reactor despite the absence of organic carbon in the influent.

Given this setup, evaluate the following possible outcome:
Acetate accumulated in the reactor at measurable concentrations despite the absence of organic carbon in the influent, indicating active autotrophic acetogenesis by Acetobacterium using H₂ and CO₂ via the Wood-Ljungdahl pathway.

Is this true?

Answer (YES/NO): YES